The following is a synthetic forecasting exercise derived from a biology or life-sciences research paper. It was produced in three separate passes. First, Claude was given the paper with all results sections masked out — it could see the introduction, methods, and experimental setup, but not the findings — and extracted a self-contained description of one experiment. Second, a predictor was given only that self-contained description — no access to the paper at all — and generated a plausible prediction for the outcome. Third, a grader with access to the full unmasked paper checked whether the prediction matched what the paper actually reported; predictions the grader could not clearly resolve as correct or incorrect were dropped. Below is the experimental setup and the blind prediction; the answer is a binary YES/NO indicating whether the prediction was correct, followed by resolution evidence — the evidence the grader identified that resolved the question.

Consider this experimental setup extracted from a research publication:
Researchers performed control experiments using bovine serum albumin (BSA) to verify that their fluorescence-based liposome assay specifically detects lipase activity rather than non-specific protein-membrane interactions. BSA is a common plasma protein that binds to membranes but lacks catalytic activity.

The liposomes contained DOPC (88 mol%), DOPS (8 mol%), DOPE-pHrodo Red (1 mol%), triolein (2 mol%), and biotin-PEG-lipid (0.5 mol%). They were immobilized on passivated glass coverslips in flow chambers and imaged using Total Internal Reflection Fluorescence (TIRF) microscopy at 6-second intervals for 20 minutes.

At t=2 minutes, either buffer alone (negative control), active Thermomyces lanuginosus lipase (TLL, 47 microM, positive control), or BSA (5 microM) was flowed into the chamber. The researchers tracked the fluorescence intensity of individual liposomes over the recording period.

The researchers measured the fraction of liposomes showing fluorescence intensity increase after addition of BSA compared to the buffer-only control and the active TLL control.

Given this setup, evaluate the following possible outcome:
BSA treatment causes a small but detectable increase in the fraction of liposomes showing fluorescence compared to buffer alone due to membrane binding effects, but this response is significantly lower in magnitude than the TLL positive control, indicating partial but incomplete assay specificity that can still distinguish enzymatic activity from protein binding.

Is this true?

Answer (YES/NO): NO